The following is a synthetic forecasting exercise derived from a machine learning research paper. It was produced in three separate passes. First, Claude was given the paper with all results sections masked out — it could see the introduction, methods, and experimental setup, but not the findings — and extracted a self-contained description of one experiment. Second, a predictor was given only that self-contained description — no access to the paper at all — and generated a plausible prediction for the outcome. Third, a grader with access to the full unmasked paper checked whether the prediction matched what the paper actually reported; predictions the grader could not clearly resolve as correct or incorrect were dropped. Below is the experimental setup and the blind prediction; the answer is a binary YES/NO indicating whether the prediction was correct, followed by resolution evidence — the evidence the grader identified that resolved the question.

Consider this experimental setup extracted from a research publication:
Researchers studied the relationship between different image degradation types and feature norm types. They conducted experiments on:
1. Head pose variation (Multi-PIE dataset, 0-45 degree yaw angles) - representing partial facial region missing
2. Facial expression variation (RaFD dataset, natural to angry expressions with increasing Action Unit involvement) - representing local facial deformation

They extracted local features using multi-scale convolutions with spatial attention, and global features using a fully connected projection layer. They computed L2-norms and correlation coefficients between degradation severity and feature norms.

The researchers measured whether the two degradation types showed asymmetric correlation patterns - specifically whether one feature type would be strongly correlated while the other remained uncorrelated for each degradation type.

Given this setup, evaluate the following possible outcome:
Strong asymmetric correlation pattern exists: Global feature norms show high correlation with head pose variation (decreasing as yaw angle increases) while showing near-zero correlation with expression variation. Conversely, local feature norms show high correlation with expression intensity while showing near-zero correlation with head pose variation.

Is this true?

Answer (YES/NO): YES